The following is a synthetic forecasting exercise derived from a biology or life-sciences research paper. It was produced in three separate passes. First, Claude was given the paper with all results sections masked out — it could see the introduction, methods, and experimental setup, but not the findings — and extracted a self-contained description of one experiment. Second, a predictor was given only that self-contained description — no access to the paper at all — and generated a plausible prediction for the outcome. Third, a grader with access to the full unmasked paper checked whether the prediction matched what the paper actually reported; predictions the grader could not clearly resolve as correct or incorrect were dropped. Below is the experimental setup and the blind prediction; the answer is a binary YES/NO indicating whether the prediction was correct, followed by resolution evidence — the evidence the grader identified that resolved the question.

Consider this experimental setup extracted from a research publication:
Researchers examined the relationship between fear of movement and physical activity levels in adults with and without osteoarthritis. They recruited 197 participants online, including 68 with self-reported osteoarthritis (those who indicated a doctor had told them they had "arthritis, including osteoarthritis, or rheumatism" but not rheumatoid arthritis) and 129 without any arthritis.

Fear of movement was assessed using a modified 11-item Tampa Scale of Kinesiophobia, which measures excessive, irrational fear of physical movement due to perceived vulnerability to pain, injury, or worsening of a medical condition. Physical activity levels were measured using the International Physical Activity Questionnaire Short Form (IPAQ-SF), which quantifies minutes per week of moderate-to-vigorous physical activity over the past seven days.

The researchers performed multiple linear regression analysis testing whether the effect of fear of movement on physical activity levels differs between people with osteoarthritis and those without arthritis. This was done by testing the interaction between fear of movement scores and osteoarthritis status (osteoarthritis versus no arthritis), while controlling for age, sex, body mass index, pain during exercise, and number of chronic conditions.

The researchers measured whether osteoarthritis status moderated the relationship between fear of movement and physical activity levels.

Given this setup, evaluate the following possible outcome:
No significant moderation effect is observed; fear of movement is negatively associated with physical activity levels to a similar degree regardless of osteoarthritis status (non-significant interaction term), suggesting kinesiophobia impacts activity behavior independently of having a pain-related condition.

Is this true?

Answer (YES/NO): NO